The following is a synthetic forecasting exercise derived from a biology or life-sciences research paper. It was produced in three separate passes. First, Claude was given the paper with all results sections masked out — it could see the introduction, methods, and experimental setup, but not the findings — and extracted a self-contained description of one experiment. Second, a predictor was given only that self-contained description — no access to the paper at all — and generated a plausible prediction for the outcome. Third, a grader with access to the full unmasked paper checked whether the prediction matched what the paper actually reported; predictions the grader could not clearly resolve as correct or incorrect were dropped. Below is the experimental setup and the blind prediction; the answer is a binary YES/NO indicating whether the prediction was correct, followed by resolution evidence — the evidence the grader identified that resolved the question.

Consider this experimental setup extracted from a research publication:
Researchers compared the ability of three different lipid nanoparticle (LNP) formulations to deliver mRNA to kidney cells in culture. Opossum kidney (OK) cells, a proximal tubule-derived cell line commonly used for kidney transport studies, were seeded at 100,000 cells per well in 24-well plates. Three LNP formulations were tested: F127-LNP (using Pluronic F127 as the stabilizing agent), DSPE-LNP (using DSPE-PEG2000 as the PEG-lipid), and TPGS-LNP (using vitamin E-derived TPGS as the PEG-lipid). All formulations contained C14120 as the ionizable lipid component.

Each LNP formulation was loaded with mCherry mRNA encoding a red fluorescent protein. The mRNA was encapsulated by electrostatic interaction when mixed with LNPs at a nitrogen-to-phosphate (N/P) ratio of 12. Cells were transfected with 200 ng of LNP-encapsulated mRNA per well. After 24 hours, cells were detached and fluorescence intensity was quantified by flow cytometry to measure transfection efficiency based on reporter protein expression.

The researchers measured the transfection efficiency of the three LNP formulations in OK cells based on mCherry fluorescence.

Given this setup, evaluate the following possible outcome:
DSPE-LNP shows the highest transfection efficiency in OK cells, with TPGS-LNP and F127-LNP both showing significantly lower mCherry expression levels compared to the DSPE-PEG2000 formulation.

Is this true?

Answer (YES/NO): NO